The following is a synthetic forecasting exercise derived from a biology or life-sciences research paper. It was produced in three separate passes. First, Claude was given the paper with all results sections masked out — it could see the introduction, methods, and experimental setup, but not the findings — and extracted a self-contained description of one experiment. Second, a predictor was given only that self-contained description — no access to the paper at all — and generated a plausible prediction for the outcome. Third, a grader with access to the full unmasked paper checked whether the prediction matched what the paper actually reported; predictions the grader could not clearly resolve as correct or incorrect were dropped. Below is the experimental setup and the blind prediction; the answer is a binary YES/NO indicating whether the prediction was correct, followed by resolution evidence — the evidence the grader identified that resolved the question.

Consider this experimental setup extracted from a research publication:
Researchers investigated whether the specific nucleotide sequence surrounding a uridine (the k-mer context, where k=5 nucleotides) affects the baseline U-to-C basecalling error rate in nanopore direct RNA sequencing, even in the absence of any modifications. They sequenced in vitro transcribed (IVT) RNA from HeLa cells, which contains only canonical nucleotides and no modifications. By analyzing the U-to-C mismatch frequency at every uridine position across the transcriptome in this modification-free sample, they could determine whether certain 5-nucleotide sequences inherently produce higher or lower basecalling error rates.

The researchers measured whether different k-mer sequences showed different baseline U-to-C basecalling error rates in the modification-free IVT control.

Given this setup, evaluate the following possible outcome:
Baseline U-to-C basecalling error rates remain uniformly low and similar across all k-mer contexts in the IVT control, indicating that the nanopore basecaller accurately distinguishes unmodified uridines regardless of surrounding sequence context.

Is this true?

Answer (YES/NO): NO